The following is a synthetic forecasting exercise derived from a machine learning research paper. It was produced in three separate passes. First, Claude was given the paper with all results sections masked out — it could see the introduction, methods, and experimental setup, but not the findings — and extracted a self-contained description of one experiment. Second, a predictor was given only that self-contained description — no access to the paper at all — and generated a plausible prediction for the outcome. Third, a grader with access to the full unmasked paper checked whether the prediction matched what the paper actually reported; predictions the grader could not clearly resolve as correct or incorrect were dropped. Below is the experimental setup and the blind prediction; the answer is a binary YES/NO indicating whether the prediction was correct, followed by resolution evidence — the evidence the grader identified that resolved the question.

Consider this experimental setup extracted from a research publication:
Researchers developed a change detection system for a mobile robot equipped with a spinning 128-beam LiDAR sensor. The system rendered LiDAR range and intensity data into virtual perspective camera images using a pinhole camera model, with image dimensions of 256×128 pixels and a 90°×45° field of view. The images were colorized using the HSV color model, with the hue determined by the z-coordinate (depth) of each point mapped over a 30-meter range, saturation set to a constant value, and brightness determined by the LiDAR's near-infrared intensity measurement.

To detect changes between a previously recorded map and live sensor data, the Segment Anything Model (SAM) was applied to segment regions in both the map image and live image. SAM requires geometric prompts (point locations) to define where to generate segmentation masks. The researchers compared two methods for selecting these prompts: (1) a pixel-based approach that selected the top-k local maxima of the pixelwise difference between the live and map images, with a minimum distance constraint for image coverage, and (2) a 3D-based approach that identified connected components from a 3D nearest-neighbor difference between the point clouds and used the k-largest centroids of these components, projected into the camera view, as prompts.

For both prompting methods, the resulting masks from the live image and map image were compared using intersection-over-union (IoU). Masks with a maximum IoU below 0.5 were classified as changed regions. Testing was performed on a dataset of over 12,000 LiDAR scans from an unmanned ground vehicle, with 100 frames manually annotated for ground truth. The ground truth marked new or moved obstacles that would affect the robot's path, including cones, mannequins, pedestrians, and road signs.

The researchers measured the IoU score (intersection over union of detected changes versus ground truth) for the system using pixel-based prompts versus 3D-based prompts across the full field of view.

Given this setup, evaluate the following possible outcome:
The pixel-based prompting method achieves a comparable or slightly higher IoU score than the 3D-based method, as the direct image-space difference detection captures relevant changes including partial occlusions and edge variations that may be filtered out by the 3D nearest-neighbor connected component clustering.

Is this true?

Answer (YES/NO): NO